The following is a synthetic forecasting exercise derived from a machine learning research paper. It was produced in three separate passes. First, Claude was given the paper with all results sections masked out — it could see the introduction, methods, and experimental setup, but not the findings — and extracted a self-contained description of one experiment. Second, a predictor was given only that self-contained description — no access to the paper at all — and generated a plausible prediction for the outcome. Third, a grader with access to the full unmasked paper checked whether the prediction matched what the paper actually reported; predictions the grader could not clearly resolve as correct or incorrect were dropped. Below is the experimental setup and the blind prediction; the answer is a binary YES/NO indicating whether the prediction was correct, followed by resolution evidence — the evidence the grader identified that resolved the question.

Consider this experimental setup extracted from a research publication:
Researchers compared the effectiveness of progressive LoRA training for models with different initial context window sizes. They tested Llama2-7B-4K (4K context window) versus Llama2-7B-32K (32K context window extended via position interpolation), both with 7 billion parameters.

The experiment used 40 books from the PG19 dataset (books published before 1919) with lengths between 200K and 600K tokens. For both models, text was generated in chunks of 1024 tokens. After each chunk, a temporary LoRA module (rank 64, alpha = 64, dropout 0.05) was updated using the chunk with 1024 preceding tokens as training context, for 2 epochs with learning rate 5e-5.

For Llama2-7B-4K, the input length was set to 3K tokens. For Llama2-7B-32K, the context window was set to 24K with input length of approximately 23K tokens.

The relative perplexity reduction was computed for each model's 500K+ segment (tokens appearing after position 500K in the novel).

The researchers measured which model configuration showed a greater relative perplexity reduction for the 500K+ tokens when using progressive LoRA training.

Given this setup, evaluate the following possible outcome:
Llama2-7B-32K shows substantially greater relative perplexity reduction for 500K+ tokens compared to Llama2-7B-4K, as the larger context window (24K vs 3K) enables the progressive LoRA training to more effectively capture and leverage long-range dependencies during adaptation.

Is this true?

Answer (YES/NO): NO